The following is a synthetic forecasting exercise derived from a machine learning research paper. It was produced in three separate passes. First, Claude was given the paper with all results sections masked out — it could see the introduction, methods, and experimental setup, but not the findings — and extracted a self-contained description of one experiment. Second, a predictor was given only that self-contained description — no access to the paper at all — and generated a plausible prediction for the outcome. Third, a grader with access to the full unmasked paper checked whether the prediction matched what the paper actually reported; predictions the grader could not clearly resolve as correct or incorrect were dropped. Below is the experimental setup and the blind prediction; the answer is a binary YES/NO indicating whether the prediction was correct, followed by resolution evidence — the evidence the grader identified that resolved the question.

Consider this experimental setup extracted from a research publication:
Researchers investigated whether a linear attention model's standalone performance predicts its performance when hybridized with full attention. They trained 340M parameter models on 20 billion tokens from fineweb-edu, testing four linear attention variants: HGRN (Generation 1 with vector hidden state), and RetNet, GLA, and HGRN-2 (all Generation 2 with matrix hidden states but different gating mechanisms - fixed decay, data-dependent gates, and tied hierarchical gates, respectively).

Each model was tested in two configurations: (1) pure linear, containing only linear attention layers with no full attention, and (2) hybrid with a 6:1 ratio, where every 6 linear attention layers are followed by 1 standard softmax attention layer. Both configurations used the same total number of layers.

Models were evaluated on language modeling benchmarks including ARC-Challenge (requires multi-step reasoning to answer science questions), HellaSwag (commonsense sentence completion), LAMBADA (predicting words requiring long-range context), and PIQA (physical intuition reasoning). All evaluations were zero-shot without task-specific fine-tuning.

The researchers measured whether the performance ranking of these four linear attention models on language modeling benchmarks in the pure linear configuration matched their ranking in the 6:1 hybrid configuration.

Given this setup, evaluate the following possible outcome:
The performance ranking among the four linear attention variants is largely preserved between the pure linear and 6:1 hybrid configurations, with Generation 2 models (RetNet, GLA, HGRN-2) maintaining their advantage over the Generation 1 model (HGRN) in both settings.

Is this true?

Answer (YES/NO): NO